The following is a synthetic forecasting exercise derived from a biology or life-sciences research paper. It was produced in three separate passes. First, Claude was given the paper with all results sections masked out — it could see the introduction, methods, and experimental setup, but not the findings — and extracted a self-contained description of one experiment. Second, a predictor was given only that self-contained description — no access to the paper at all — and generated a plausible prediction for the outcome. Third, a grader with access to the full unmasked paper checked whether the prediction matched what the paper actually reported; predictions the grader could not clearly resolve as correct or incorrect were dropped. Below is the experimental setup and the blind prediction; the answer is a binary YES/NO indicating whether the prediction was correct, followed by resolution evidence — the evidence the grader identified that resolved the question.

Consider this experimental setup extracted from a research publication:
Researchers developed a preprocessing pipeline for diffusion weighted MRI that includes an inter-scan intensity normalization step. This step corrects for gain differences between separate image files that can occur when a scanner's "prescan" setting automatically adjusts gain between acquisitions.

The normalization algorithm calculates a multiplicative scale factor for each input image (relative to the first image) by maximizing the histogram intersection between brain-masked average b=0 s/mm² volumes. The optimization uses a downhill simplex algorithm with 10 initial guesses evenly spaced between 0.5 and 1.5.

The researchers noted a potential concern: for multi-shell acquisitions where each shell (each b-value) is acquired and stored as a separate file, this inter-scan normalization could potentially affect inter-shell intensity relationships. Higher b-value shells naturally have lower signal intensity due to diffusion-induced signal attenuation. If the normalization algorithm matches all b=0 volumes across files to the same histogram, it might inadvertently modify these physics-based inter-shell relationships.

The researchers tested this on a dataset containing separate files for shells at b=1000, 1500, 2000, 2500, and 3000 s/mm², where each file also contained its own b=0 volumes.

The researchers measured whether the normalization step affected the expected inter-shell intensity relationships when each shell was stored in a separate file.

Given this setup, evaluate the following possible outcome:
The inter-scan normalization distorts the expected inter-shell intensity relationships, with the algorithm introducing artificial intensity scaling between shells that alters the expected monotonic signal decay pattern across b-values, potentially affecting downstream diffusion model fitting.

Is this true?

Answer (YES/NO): NO